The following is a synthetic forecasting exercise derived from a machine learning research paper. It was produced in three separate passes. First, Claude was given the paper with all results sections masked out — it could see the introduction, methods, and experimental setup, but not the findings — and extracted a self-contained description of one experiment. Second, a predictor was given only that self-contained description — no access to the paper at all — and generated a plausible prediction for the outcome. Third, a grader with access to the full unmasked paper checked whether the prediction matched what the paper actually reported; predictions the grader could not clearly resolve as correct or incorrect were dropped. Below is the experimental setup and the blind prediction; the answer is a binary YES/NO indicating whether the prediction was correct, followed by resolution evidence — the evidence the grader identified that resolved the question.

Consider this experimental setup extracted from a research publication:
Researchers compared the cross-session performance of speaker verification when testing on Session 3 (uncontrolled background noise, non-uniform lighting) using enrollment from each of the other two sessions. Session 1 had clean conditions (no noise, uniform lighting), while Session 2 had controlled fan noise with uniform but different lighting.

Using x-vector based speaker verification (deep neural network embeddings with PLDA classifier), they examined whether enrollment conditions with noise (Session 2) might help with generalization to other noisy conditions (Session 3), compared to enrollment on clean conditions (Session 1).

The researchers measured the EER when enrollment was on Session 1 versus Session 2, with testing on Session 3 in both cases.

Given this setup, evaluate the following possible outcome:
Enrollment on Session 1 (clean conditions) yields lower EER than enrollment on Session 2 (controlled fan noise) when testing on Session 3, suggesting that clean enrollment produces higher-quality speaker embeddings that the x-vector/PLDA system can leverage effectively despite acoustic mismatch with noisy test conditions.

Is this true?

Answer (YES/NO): NO